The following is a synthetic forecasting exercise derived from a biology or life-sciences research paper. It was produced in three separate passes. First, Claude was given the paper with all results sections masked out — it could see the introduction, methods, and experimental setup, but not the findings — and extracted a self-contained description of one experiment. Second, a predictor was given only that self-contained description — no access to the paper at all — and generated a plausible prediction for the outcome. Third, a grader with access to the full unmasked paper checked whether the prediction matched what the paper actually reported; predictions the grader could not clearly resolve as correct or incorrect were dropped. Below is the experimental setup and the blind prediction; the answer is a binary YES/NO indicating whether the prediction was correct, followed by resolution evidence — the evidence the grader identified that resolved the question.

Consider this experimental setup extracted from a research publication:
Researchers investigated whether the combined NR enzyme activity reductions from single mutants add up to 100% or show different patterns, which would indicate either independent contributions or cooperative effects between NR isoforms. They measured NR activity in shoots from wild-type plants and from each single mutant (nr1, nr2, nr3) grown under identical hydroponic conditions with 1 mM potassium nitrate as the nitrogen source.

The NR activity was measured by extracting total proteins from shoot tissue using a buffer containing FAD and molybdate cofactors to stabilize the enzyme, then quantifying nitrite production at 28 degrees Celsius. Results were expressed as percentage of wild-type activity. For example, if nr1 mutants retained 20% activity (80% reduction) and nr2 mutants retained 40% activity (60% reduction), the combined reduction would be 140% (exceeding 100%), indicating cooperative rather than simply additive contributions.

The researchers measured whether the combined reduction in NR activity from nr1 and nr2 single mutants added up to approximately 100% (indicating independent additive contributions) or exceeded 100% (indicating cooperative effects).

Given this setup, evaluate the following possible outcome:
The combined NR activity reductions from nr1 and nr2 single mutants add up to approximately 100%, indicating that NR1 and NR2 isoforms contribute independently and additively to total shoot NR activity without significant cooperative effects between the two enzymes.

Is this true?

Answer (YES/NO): NO